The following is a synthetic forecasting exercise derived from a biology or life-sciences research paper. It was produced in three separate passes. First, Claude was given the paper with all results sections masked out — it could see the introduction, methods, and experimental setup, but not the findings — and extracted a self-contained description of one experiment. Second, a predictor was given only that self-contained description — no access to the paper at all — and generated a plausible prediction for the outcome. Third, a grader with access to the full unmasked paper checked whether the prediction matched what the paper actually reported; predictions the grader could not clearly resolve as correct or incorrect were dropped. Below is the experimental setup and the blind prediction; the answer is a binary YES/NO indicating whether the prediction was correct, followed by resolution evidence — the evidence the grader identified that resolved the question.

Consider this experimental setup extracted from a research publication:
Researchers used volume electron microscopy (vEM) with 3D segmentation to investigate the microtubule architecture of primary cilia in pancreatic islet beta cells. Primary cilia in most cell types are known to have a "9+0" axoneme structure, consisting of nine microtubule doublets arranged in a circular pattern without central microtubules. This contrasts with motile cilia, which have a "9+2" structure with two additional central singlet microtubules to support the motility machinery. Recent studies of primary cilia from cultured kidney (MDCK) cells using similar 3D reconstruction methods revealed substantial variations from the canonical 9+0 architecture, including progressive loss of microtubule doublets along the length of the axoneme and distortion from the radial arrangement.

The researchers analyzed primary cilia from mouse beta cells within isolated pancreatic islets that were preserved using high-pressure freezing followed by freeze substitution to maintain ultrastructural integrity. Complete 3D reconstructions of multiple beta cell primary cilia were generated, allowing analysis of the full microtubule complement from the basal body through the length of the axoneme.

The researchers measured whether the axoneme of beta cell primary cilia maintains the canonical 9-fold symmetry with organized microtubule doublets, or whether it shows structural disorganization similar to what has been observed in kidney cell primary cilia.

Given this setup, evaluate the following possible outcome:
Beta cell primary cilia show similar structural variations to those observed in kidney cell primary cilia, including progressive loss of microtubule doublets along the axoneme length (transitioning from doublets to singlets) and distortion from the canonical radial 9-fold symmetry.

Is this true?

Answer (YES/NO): YES